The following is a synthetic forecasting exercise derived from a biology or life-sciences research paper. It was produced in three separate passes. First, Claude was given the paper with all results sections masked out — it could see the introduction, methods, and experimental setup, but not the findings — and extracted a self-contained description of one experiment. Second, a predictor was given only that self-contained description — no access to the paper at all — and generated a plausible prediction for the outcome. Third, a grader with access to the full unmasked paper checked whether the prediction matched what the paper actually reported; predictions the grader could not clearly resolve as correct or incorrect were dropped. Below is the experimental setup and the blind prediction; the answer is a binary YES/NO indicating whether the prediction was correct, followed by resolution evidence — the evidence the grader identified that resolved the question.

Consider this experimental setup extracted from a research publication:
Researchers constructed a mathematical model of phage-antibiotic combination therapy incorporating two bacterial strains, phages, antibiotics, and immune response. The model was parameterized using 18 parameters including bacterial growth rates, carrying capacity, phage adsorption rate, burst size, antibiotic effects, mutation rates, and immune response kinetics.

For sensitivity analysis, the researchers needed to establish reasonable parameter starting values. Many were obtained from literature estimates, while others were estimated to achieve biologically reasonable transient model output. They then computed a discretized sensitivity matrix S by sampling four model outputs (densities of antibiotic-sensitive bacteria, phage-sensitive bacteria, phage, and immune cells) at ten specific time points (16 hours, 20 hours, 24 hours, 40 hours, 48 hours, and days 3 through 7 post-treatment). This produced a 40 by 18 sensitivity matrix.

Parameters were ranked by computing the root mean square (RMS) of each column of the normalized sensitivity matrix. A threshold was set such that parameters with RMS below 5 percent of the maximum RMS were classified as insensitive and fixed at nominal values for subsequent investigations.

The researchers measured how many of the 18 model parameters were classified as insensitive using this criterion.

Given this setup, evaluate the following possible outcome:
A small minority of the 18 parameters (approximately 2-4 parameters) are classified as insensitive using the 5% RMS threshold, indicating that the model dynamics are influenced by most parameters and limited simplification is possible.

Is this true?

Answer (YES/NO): NO